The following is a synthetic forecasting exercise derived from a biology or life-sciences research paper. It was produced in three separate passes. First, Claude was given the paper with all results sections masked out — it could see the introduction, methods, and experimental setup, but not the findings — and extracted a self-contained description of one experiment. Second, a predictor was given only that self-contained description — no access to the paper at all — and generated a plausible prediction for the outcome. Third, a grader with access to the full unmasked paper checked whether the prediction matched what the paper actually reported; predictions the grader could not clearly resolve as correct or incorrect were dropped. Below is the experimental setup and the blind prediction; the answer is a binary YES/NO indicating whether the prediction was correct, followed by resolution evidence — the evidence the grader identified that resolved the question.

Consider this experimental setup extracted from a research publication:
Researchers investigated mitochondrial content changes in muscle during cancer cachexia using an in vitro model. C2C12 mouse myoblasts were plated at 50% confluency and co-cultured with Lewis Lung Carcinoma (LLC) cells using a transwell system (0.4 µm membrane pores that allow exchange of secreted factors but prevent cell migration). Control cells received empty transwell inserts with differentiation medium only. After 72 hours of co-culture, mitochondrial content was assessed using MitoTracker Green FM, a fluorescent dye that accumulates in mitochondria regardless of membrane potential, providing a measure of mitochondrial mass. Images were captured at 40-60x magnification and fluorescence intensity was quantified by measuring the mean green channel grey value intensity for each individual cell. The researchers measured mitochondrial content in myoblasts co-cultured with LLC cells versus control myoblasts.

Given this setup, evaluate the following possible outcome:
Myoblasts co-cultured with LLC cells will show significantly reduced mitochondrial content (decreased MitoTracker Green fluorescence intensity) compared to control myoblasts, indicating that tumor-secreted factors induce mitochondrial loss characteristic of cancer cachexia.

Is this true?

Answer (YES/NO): YES